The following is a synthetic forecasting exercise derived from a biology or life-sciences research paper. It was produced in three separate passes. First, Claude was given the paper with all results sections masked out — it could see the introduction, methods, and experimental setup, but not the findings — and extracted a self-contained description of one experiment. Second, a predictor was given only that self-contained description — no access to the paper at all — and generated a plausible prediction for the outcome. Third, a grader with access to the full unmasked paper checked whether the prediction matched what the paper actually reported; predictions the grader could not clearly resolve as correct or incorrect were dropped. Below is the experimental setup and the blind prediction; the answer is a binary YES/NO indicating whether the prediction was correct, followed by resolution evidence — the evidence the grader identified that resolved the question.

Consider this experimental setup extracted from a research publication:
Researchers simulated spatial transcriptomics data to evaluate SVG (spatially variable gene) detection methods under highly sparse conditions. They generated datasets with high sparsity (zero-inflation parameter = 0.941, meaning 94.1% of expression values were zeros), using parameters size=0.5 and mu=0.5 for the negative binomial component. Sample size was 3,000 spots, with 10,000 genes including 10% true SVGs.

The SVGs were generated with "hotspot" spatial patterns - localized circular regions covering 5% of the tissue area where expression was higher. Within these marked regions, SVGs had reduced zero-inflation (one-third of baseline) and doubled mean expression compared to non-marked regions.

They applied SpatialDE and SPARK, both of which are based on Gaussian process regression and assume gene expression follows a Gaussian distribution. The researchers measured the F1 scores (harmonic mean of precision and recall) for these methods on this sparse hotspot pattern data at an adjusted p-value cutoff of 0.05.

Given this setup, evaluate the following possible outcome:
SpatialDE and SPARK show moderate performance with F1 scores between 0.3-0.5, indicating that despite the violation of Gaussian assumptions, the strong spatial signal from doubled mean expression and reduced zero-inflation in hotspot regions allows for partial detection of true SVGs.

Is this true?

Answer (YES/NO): NO